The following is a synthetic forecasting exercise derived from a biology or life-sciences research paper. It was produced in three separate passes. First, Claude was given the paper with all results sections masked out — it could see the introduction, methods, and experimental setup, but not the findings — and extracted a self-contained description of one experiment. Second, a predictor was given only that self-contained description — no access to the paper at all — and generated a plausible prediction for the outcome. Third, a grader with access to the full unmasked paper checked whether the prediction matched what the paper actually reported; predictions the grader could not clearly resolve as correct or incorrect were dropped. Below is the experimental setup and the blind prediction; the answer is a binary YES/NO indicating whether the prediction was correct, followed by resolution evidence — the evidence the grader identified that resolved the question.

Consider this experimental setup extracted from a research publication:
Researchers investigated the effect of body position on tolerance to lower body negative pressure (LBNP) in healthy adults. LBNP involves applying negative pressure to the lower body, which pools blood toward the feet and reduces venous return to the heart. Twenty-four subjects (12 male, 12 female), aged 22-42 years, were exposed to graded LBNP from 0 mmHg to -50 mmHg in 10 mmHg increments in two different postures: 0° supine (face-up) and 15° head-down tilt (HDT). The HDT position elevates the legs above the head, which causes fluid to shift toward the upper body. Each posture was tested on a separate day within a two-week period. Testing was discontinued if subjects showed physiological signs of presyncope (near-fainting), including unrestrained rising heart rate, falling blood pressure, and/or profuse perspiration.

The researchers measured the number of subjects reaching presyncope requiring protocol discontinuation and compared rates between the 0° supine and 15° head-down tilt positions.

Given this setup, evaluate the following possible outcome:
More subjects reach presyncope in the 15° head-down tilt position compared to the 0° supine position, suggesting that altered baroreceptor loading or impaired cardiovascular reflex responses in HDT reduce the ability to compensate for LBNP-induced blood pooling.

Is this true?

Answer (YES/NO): NO